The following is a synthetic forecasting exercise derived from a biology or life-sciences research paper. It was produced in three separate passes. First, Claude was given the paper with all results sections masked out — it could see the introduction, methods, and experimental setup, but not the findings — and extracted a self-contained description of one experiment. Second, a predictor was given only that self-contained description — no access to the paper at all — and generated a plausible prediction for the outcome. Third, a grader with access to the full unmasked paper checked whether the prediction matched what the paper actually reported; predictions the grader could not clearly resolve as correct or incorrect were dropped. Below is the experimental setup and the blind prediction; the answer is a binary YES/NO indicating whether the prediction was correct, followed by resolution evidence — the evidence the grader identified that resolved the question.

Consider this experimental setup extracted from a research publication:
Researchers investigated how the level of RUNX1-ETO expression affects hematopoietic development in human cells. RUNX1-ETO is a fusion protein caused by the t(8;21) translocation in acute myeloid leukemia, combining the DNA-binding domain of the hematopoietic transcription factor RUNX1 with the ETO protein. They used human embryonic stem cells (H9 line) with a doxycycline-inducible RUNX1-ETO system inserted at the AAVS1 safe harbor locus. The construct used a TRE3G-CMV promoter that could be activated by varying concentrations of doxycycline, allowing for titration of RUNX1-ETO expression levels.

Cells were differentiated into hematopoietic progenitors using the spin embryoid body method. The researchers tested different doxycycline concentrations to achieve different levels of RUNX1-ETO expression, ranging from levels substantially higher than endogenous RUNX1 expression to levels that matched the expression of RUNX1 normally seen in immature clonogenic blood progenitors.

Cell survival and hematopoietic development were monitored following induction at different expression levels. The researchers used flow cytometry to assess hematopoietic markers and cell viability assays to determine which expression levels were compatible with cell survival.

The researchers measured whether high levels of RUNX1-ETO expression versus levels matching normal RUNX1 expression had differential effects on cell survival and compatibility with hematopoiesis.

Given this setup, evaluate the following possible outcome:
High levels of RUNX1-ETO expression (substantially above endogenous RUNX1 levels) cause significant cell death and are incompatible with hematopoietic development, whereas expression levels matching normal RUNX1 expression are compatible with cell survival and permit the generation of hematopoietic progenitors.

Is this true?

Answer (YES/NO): NO